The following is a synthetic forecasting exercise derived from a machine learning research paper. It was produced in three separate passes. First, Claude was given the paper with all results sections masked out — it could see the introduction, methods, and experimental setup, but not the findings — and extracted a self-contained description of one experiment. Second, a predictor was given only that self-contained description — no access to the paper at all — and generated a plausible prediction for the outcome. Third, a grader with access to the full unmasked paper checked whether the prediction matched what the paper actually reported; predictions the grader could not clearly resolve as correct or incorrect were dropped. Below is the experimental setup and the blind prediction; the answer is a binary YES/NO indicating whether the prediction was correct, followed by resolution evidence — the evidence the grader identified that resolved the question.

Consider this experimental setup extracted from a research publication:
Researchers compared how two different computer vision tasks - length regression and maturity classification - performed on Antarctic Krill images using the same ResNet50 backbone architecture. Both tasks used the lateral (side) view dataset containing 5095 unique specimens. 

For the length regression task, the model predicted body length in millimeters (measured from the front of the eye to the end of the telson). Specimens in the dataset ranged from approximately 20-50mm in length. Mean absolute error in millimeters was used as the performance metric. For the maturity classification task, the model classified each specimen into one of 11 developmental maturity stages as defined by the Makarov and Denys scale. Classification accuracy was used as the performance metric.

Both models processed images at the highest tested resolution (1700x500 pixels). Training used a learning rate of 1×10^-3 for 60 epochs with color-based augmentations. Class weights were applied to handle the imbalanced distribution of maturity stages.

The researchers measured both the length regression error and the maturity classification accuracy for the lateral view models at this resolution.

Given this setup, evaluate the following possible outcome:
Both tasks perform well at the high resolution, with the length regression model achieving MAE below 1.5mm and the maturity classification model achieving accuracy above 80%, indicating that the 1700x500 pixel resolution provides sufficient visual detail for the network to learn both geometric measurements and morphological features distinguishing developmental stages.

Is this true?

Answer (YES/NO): NO